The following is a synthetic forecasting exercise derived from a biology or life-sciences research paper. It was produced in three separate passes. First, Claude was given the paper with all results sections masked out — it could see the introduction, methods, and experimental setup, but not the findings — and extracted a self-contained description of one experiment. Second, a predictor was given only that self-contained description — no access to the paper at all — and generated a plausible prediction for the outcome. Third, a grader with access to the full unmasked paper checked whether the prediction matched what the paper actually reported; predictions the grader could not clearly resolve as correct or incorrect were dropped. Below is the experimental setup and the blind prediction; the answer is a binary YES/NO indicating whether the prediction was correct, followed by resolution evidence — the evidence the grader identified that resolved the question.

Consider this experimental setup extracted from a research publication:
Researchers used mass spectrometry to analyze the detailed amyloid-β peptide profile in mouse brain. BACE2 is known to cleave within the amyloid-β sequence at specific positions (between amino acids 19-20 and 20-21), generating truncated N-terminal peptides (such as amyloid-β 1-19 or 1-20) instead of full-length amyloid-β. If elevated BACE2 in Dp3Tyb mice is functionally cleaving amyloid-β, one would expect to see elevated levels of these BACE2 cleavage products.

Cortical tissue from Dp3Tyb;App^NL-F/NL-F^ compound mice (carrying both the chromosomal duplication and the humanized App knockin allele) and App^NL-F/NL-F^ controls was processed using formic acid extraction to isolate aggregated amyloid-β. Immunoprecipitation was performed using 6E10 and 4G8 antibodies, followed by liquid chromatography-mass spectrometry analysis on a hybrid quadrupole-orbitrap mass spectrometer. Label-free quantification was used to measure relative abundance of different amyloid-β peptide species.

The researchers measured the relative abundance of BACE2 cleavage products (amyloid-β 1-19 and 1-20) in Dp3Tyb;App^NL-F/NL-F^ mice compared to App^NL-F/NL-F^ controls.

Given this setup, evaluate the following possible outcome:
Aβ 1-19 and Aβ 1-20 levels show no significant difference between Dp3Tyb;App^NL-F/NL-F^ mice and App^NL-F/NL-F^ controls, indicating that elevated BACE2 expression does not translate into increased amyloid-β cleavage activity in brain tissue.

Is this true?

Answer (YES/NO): YES